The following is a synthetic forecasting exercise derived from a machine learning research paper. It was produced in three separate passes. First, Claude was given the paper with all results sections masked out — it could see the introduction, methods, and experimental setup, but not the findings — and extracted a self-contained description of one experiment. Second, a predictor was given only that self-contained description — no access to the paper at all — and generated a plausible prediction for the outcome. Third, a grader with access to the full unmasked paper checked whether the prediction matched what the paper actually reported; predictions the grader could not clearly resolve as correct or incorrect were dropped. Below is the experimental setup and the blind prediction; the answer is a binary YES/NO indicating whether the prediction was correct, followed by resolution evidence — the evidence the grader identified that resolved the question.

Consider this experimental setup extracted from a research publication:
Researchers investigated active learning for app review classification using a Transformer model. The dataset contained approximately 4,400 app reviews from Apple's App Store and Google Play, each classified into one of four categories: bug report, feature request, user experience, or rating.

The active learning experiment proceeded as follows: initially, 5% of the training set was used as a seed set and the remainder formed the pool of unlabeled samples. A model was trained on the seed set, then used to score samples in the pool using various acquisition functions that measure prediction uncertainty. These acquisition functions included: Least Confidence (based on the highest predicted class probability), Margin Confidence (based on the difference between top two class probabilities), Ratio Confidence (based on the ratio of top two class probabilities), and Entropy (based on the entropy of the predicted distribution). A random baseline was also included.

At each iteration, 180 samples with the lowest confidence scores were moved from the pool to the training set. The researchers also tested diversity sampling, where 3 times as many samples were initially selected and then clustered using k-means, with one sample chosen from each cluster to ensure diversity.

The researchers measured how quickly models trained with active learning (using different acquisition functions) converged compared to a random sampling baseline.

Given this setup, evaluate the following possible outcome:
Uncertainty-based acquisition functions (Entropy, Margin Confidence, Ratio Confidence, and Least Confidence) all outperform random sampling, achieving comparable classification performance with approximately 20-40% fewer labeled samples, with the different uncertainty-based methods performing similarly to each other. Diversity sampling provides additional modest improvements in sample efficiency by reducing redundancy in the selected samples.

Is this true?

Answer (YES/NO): NO